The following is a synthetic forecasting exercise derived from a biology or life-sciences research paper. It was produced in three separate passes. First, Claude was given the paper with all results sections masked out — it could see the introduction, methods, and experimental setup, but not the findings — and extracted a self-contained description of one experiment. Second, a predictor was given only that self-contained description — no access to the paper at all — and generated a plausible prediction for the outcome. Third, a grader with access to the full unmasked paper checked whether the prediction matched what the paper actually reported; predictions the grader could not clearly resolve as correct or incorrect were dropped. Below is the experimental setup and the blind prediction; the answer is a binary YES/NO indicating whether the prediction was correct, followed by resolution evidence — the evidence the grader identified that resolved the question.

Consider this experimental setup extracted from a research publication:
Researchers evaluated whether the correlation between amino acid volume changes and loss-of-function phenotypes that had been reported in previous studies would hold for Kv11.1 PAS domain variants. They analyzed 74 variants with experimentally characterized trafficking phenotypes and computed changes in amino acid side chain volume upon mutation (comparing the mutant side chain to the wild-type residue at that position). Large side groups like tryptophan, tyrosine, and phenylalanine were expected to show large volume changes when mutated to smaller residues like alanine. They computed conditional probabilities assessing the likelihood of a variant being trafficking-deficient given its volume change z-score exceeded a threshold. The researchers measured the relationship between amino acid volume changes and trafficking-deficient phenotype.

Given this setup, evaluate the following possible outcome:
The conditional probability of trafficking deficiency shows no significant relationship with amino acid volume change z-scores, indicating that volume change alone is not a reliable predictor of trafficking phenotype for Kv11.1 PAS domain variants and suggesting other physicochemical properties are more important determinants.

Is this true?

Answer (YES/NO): YES